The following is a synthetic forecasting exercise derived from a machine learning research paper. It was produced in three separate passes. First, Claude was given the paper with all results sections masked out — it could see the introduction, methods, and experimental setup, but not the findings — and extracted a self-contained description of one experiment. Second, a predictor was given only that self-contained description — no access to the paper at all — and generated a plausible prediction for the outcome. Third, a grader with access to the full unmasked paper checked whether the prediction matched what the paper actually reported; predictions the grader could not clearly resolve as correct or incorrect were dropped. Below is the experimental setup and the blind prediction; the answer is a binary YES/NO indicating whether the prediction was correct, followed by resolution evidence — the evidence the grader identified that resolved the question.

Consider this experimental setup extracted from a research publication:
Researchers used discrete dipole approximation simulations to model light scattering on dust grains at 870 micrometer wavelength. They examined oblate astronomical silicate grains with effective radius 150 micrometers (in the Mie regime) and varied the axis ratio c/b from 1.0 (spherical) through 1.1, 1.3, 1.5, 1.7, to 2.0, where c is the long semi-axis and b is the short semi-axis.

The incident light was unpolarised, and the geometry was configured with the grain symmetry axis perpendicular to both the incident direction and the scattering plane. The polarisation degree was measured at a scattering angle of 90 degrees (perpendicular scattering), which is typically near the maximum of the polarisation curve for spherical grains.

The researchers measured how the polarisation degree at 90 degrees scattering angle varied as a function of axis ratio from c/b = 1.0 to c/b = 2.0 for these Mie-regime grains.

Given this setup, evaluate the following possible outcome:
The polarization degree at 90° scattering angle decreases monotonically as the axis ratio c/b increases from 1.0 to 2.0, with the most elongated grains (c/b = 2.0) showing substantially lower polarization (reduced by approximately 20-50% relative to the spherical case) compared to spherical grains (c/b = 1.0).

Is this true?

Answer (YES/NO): NO